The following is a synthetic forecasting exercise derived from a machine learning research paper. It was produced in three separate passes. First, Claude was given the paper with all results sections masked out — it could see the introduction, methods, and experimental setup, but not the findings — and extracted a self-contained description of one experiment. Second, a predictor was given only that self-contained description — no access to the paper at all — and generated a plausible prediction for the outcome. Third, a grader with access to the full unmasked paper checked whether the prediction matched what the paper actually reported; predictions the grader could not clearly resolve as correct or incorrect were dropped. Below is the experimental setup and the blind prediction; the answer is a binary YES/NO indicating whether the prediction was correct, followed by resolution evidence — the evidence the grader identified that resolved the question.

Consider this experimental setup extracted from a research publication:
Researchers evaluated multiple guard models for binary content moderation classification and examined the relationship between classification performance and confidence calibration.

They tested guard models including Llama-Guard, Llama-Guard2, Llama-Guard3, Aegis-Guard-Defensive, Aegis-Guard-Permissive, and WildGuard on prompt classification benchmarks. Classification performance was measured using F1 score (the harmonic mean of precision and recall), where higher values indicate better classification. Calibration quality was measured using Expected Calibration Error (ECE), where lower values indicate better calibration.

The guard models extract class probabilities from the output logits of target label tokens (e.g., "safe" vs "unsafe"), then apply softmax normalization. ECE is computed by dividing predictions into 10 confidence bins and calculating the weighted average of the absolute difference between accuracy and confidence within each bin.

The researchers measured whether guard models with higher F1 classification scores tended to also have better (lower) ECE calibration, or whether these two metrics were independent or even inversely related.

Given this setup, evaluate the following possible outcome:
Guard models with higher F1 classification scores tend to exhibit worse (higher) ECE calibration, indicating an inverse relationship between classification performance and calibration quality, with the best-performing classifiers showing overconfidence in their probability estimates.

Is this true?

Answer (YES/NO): NO